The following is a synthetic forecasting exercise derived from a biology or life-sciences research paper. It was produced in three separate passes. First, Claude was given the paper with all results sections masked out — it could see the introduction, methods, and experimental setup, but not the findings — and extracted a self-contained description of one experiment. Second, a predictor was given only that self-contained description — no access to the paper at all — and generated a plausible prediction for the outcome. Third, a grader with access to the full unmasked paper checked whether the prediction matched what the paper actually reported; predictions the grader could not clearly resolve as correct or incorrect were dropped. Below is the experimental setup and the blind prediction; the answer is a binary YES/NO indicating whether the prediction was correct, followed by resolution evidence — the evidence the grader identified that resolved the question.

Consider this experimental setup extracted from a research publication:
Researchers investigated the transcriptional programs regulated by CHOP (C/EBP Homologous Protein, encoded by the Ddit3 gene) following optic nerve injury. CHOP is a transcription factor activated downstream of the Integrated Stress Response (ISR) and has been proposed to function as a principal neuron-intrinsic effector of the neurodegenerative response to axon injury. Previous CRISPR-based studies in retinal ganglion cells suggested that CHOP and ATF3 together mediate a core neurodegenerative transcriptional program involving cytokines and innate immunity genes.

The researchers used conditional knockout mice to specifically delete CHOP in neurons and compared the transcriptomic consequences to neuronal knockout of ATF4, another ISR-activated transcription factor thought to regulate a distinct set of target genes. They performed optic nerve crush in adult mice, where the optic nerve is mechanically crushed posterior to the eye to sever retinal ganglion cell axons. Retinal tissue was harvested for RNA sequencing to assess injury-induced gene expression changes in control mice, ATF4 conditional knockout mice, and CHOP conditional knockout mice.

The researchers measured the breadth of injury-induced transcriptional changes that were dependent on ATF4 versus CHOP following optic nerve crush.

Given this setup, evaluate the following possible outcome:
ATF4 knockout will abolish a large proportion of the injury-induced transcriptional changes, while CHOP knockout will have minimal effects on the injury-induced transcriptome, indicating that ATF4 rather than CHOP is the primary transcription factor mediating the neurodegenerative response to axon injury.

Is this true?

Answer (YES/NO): YES